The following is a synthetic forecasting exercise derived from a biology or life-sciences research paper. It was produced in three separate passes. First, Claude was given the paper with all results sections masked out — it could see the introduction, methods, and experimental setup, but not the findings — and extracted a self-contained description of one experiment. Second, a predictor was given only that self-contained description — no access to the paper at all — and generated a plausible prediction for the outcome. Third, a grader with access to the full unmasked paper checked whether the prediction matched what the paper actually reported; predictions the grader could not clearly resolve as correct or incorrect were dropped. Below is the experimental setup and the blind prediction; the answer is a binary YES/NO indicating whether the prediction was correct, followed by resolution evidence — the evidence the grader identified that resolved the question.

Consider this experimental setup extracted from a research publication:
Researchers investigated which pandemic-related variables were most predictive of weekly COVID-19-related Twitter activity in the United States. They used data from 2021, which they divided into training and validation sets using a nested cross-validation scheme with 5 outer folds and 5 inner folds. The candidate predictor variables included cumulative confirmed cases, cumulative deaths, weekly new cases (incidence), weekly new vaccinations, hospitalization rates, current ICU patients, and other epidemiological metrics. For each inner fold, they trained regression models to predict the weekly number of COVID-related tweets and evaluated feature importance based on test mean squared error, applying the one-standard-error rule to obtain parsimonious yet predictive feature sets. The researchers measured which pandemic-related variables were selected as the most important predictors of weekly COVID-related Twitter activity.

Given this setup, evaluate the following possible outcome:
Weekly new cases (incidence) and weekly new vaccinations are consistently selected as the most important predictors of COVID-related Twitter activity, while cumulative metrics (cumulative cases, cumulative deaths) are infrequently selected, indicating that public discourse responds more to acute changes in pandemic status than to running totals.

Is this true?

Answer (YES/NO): YES